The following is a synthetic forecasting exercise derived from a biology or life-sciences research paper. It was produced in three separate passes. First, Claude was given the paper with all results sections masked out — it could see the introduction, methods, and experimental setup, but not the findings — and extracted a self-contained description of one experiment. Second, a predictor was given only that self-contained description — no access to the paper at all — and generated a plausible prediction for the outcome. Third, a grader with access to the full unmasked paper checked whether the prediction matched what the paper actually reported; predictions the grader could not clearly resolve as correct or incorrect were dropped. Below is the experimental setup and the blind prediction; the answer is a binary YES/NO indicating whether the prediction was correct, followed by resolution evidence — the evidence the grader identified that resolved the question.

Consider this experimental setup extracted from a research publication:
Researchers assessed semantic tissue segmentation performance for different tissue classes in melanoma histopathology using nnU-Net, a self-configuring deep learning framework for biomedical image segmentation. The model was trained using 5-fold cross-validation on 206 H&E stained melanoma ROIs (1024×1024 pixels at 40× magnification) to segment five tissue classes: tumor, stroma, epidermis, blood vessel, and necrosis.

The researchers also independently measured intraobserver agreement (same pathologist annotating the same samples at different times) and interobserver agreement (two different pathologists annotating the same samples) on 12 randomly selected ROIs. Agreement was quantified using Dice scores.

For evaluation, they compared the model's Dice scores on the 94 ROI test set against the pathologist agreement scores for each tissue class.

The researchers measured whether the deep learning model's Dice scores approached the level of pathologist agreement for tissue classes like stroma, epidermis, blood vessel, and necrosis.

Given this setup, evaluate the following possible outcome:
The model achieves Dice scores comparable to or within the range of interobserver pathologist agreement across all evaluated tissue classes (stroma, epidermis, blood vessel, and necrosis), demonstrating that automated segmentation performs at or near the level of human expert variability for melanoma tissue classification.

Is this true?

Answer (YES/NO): NO